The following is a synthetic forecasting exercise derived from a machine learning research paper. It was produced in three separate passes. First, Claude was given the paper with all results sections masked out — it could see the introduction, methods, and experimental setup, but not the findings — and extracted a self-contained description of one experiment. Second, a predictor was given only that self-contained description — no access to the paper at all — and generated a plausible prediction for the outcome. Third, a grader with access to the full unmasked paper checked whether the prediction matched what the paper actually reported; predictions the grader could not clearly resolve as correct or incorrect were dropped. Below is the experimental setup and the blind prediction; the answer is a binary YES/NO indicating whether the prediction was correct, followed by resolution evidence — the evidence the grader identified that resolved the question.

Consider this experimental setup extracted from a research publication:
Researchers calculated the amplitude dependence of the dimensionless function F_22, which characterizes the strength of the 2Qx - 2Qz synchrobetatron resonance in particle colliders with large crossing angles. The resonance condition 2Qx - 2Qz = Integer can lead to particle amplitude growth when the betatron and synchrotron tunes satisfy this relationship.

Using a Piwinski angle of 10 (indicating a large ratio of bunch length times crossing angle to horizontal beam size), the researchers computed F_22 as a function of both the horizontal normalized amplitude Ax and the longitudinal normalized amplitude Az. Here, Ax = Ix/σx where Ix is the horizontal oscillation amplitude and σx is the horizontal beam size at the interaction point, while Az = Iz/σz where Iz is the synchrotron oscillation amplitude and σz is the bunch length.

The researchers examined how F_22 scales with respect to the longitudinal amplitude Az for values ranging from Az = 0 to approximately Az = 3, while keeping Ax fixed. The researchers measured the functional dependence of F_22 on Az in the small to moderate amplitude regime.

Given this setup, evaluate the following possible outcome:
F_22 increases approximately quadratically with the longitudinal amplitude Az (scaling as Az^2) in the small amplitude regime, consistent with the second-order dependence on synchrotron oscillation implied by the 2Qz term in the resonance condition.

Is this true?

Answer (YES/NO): YES